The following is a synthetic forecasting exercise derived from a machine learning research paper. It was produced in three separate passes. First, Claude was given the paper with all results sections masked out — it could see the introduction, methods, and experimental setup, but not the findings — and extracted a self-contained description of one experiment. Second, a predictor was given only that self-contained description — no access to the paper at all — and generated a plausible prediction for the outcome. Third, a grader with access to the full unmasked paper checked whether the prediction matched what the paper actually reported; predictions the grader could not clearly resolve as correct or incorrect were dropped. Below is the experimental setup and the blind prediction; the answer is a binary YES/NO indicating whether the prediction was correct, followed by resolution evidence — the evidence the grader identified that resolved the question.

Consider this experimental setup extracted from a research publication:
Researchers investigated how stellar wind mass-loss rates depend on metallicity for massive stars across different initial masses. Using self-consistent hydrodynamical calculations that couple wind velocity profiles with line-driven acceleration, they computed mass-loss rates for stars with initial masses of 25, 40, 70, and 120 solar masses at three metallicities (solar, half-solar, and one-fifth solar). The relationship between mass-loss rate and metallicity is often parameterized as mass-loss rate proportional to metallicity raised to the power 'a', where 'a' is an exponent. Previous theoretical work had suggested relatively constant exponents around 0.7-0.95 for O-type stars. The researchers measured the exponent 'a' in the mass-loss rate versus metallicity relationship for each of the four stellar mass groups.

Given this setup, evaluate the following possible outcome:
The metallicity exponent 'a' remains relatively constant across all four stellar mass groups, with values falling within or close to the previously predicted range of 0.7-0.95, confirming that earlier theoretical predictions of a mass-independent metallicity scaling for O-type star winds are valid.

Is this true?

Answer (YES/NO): NO